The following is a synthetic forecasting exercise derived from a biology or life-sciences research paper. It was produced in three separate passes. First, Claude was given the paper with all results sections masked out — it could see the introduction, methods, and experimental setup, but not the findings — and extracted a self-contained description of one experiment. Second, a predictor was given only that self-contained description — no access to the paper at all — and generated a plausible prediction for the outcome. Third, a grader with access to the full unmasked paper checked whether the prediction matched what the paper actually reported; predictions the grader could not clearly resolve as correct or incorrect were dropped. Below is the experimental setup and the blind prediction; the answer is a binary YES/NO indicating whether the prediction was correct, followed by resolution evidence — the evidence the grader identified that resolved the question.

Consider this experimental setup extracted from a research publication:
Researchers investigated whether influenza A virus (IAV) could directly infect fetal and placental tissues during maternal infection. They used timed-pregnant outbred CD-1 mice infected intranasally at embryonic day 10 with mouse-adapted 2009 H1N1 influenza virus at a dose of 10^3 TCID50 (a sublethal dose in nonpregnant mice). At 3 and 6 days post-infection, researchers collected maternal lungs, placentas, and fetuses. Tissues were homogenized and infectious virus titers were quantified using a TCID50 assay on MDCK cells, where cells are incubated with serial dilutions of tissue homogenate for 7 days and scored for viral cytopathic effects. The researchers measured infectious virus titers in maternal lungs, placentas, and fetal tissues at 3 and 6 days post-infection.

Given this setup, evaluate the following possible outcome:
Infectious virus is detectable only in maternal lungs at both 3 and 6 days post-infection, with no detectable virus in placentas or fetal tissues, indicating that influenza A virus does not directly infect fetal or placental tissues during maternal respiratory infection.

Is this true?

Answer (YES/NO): YES